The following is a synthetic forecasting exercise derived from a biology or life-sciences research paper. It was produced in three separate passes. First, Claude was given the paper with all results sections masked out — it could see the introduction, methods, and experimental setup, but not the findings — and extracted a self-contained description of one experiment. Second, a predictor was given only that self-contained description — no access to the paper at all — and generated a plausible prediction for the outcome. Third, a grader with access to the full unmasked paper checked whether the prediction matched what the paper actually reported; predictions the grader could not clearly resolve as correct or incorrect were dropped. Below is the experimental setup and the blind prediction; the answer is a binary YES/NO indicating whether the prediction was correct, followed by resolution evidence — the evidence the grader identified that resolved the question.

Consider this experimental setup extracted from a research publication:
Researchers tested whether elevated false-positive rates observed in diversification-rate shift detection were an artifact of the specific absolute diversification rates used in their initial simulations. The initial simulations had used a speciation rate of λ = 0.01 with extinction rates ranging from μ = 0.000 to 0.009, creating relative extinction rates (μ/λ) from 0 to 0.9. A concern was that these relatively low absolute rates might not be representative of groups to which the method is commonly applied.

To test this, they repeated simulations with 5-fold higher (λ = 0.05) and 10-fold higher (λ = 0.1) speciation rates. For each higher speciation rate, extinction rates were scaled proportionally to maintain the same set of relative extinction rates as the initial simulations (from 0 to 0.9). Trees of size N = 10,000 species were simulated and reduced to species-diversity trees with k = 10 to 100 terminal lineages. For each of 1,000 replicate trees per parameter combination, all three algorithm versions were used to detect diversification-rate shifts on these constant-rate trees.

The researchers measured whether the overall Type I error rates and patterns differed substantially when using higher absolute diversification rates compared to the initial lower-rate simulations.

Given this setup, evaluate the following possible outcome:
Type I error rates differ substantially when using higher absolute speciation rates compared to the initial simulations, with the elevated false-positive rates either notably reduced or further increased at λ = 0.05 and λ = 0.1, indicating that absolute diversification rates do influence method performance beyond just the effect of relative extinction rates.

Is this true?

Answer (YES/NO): NO